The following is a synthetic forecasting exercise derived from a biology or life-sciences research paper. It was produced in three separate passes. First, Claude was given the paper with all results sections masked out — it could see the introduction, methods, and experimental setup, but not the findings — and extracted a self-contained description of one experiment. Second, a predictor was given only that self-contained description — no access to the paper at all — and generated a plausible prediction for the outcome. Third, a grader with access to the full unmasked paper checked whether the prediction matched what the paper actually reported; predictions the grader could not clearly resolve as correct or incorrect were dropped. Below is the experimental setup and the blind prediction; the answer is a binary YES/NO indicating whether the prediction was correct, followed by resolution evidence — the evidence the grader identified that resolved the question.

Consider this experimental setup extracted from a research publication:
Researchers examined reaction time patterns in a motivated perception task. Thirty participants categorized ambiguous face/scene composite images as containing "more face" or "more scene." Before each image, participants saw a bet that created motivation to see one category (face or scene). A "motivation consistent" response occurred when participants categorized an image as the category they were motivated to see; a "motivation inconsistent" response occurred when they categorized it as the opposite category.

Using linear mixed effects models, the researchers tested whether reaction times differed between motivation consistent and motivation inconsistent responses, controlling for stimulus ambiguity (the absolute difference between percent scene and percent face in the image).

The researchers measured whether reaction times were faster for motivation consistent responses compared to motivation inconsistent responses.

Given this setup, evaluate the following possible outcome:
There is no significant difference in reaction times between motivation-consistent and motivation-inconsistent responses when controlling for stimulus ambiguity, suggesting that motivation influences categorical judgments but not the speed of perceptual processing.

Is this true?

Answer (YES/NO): NO